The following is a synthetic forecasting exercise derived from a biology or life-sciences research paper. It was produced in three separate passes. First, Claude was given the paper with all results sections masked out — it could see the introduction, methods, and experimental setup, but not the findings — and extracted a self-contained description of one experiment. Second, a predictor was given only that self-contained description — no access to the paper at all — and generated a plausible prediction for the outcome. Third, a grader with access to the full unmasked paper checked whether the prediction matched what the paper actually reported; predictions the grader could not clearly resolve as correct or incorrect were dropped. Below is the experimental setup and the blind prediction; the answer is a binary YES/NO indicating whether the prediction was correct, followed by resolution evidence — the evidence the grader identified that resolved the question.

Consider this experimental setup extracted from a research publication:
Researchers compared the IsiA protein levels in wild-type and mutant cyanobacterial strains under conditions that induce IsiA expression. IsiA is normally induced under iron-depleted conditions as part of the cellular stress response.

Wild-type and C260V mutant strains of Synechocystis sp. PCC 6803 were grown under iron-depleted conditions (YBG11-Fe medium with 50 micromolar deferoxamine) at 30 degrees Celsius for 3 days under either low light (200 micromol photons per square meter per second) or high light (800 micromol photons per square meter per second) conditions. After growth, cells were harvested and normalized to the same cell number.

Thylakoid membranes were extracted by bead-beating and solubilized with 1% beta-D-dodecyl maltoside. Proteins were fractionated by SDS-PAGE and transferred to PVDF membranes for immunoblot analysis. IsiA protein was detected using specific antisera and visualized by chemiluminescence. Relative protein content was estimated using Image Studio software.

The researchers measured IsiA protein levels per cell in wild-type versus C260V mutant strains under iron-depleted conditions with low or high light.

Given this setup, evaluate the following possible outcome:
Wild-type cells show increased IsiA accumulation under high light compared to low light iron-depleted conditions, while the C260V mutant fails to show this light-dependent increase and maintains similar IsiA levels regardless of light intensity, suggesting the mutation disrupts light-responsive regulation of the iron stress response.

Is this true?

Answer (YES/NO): NO